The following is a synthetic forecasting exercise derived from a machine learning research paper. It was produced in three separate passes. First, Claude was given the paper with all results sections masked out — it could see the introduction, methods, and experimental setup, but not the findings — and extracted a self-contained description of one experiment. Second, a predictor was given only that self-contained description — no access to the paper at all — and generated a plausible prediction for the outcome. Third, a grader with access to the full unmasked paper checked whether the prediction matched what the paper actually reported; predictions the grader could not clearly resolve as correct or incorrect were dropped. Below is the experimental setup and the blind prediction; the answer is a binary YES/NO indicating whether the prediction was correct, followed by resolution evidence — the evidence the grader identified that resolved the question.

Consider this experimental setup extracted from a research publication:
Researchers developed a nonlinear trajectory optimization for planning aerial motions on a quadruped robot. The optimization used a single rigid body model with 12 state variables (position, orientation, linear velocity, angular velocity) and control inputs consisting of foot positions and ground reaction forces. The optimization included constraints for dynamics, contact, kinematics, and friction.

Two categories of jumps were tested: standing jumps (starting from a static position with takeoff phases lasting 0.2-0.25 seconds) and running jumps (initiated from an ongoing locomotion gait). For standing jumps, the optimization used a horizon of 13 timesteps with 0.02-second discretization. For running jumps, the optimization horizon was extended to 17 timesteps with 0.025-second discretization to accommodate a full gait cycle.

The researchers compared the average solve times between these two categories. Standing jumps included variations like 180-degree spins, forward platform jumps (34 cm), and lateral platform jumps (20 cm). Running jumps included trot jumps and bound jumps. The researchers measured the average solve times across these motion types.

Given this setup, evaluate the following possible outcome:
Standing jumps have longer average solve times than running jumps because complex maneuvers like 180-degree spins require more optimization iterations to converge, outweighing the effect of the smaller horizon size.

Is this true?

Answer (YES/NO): NO